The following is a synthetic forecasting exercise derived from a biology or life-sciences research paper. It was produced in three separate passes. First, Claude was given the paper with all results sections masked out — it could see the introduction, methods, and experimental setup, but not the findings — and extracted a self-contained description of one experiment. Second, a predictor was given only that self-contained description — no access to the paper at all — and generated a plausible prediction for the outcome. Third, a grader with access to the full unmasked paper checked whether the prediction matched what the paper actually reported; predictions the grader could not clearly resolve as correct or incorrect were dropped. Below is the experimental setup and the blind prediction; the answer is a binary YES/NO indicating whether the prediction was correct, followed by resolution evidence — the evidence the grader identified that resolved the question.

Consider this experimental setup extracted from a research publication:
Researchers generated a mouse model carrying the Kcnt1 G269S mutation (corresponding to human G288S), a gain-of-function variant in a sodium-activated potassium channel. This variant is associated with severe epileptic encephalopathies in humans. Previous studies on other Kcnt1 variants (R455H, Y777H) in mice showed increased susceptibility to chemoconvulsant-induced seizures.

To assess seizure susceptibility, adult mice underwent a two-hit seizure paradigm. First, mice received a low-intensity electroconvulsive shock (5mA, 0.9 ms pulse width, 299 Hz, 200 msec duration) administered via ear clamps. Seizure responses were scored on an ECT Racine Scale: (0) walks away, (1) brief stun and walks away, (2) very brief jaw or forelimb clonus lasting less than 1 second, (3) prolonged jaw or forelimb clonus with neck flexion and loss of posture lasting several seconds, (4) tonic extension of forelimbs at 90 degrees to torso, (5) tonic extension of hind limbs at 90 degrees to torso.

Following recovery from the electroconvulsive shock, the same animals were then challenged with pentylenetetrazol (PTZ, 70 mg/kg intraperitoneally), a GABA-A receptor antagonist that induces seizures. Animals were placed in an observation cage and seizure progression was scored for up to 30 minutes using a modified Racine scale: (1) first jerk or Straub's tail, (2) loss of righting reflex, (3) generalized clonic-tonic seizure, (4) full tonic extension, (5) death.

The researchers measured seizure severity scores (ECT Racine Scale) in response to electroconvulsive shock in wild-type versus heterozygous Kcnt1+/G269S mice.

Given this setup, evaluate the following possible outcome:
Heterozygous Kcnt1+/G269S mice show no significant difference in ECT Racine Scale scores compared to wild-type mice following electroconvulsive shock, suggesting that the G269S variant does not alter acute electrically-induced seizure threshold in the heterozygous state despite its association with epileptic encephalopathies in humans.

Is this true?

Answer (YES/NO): YES